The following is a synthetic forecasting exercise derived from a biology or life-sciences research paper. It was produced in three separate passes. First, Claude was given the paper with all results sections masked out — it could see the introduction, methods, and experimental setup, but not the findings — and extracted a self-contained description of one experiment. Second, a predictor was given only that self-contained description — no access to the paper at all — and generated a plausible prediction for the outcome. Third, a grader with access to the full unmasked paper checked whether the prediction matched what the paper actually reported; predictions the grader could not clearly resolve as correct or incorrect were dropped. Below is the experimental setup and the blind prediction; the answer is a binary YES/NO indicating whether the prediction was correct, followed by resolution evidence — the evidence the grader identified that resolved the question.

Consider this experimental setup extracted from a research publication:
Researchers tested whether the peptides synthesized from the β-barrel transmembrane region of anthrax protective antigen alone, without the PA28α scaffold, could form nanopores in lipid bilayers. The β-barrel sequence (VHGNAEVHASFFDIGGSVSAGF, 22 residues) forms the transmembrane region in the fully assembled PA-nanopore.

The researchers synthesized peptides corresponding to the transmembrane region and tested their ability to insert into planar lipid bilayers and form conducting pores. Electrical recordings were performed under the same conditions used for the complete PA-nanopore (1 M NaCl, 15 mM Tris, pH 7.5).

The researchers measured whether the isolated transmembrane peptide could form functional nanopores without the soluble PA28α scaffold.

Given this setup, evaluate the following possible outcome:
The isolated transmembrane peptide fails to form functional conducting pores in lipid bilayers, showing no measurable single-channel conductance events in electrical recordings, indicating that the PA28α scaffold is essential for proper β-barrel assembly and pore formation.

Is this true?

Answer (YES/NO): YES